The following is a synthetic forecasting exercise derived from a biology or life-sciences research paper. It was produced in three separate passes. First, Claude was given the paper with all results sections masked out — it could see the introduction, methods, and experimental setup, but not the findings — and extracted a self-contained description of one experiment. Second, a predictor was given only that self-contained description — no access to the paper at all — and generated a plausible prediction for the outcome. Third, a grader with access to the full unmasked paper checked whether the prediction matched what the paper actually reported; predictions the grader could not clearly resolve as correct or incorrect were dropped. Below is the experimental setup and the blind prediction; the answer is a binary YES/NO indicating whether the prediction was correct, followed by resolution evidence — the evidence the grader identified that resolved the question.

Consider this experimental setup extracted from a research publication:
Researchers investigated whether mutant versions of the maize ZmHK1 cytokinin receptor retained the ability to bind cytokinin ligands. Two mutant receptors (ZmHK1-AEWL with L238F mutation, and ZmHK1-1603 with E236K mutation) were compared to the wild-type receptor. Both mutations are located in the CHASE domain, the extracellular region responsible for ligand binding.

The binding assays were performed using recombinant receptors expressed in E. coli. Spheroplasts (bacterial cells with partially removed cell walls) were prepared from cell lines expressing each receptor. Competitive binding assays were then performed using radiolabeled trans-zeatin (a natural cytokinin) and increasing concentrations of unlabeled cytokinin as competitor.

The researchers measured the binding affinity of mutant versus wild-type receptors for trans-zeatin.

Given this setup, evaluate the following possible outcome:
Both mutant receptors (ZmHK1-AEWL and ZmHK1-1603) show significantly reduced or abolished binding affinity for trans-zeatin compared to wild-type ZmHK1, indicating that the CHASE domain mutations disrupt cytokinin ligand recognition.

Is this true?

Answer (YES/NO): NO